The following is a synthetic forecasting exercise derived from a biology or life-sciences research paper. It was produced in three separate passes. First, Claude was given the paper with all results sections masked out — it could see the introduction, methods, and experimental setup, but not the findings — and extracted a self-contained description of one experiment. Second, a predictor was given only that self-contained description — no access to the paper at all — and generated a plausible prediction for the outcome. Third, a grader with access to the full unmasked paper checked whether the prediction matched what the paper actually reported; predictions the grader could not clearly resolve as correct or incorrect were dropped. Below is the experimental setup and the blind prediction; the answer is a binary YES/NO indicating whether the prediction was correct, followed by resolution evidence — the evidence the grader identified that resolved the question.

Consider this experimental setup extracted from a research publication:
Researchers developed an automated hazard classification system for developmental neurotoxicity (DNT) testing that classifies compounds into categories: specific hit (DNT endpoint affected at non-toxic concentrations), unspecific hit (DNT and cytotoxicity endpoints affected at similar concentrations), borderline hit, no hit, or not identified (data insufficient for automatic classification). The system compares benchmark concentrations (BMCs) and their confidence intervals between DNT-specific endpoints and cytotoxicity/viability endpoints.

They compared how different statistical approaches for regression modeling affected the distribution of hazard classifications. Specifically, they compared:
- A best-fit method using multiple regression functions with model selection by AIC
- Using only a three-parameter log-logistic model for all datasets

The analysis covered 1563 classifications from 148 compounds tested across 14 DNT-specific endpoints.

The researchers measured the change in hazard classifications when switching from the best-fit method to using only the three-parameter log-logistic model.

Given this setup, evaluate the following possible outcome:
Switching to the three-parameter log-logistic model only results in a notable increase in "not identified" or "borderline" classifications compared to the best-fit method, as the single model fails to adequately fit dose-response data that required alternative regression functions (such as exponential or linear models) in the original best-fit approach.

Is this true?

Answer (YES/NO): YES